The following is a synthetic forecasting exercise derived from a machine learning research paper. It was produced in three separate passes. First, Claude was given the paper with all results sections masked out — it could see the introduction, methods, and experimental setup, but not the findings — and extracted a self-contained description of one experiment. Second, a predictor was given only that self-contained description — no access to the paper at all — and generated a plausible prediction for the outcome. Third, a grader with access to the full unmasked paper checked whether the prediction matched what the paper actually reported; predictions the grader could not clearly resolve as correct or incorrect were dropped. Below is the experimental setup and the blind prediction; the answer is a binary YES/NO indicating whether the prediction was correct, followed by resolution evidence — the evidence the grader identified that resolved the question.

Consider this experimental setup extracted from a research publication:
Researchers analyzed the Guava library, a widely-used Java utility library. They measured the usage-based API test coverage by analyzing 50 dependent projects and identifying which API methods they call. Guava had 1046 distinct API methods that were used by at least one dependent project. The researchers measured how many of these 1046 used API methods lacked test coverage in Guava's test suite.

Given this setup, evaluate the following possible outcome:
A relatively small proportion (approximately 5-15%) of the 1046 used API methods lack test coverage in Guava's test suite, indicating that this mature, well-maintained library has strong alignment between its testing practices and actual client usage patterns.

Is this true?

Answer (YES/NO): NO